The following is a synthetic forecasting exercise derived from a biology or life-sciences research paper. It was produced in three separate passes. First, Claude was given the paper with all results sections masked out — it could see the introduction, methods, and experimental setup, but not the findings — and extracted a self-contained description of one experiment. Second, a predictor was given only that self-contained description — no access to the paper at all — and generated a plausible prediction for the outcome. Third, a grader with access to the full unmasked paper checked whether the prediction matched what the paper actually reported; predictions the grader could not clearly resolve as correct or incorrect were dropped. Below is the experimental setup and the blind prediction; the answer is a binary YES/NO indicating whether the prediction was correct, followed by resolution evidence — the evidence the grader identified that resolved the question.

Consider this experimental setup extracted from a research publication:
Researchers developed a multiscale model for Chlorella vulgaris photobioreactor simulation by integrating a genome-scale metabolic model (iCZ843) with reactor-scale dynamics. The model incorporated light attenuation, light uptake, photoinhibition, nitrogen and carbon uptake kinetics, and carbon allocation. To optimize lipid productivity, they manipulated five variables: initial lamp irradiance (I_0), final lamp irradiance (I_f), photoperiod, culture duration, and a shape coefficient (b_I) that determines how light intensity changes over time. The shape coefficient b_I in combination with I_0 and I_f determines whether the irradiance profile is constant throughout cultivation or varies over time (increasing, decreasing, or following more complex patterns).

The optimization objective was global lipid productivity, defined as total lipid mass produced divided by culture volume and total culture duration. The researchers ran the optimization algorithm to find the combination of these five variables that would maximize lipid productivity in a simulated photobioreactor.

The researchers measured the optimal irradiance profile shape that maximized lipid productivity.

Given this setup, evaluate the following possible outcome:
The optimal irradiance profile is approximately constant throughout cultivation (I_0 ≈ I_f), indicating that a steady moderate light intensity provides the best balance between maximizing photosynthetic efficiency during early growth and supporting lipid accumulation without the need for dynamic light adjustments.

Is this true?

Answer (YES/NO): YES